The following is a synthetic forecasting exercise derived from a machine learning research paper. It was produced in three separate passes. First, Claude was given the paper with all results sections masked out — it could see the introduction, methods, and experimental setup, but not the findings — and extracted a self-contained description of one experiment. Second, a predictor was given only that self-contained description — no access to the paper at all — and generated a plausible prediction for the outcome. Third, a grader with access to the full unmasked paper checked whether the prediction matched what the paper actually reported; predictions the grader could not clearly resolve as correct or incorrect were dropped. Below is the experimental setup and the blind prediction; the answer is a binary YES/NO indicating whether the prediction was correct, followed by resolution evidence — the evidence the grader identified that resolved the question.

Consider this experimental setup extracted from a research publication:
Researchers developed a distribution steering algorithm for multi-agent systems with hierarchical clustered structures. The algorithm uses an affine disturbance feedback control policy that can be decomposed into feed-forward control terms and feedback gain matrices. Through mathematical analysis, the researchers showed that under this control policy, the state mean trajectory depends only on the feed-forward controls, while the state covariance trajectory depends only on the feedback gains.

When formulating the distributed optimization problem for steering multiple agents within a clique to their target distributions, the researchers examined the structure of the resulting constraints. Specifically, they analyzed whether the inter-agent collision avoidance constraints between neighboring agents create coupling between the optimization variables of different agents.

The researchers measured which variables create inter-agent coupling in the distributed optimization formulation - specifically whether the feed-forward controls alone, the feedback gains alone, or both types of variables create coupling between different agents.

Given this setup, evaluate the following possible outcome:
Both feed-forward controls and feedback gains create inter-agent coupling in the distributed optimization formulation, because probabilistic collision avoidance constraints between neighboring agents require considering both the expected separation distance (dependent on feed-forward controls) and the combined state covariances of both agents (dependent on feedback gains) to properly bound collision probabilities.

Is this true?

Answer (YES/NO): NO